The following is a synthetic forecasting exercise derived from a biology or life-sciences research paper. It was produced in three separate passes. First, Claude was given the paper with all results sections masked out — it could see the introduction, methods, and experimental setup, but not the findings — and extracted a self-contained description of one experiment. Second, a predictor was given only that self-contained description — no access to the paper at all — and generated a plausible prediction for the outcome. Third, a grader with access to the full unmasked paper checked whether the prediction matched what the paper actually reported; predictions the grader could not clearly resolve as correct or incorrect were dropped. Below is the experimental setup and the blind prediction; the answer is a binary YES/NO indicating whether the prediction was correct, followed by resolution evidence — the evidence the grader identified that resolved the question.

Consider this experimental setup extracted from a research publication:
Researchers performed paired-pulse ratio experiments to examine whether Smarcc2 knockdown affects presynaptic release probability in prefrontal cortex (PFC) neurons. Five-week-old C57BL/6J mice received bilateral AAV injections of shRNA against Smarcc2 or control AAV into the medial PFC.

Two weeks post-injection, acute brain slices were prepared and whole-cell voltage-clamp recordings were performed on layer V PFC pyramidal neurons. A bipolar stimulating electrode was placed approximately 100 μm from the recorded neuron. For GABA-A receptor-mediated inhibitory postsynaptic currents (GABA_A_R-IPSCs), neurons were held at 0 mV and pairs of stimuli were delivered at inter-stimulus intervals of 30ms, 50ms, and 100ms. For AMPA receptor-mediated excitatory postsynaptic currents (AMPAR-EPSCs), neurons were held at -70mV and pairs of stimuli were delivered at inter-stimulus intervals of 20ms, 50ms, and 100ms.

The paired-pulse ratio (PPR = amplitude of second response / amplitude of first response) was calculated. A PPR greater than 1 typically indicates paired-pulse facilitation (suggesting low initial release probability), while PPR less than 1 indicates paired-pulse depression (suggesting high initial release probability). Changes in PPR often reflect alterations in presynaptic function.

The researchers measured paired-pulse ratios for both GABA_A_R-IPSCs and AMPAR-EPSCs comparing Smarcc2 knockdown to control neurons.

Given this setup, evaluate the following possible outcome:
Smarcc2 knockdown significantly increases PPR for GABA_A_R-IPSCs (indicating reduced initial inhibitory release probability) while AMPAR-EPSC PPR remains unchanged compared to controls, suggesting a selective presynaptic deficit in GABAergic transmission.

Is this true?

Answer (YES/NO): NO